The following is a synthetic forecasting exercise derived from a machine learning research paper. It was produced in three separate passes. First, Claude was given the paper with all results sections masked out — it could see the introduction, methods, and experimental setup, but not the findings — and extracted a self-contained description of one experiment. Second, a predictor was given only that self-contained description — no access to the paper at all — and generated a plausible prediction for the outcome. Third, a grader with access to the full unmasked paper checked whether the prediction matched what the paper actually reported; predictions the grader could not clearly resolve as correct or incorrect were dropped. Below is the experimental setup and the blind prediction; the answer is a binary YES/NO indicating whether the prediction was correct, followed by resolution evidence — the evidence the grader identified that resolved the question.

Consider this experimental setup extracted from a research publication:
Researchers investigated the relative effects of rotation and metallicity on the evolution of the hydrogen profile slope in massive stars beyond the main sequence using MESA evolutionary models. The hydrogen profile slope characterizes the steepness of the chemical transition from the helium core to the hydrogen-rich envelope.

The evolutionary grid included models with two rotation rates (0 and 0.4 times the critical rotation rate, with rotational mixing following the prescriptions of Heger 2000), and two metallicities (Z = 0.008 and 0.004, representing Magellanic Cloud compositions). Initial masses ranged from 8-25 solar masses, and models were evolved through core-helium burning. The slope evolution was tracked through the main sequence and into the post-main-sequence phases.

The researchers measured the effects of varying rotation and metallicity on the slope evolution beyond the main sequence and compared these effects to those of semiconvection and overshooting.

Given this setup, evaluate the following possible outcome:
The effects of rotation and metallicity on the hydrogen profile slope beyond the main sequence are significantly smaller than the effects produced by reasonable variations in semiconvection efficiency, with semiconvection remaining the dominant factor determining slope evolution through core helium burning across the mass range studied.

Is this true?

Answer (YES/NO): YES